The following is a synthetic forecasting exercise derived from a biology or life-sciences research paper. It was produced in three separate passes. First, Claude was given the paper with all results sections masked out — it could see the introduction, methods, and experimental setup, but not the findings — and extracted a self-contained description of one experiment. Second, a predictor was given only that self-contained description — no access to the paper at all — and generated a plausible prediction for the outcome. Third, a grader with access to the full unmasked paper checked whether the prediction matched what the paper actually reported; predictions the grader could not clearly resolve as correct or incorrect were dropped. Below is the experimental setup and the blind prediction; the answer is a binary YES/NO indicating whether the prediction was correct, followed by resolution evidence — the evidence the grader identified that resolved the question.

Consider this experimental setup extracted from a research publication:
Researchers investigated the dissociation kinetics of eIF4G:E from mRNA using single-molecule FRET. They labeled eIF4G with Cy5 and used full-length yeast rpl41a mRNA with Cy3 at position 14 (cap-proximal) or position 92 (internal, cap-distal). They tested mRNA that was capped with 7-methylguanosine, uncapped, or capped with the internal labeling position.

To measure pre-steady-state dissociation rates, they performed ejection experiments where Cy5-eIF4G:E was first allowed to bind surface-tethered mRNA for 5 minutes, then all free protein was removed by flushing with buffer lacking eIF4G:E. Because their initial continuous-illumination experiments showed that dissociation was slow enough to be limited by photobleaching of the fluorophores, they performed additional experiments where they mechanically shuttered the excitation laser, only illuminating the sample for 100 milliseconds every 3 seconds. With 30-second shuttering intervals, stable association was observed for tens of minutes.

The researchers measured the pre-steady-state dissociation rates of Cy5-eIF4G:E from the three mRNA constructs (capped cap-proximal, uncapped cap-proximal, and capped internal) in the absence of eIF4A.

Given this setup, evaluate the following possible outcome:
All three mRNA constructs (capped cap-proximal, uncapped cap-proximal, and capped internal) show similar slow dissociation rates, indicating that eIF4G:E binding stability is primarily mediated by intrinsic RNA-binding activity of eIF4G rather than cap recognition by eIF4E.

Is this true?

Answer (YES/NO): YES